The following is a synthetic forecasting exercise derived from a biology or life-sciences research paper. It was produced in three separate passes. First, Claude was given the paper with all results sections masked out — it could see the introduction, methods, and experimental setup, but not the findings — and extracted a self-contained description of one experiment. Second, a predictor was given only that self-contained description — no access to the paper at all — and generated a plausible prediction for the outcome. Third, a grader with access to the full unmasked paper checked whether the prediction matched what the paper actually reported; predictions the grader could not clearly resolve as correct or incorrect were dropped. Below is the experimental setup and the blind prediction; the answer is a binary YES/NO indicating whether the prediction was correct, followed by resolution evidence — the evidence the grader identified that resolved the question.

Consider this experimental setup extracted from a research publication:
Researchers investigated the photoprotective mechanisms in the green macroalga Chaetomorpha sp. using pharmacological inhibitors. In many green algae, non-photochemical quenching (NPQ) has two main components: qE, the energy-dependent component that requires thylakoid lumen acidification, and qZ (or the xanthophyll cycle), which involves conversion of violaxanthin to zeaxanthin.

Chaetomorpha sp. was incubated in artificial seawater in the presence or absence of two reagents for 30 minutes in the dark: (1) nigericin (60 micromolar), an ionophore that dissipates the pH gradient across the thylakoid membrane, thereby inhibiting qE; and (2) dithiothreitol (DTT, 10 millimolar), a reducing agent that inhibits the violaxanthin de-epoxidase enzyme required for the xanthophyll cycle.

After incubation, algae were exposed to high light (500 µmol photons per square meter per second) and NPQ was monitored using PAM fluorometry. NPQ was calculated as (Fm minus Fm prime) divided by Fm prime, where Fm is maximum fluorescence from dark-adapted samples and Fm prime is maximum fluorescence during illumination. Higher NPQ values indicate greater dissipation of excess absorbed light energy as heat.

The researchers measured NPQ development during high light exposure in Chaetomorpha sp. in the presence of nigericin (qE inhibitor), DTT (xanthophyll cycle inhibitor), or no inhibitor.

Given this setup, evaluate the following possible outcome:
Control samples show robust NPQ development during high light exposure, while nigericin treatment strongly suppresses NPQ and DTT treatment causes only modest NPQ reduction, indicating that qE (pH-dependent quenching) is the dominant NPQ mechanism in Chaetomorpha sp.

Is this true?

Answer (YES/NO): NO